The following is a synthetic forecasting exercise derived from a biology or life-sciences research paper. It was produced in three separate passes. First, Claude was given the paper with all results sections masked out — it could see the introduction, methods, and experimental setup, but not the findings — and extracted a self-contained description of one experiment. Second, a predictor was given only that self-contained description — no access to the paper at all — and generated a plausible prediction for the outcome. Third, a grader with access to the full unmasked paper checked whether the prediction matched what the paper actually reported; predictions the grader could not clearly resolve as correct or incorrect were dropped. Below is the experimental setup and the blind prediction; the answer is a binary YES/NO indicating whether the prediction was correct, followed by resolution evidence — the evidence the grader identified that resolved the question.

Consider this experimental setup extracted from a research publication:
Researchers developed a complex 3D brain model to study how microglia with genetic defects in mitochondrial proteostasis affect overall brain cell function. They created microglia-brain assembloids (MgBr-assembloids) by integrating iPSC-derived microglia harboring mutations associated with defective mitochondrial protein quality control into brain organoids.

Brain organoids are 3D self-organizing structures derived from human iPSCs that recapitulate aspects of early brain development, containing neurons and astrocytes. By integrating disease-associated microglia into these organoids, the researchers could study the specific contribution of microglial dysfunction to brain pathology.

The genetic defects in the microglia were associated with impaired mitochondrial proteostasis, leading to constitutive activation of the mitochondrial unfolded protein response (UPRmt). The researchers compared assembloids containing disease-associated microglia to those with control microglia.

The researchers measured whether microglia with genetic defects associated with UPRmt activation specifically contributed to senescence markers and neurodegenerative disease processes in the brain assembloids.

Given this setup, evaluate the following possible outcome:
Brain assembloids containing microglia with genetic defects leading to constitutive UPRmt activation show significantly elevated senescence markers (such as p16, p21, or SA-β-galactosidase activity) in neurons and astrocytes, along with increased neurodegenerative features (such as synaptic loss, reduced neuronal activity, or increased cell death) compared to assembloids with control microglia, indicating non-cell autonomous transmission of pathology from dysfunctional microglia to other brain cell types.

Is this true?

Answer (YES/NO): NO